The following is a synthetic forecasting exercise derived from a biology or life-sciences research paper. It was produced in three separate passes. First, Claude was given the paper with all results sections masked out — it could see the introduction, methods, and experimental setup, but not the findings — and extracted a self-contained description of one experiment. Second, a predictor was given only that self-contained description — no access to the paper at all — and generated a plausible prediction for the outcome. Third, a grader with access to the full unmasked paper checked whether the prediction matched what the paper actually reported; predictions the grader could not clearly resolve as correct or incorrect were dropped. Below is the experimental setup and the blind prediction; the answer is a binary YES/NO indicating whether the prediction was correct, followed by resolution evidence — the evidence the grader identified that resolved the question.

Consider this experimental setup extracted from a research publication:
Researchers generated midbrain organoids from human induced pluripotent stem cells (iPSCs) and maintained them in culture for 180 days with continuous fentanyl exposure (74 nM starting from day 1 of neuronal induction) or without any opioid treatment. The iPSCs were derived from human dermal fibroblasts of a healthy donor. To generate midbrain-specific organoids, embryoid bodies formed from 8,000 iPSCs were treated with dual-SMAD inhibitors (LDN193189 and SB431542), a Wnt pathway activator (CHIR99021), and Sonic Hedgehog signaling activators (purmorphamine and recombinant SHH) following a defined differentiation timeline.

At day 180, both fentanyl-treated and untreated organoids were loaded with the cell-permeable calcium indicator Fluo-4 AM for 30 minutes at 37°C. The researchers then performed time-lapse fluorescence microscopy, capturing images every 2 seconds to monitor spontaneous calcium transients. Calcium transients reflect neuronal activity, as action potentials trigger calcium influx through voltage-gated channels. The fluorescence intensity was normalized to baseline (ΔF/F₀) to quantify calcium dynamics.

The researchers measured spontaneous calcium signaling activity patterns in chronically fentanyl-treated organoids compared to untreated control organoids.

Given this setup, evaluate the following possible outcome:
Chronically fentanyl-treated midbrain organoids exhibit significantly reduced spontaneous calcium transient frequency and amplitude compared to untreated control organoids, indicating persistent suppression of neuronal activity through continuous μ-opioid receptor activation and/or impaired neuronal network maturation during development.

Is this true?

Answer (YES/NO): YES